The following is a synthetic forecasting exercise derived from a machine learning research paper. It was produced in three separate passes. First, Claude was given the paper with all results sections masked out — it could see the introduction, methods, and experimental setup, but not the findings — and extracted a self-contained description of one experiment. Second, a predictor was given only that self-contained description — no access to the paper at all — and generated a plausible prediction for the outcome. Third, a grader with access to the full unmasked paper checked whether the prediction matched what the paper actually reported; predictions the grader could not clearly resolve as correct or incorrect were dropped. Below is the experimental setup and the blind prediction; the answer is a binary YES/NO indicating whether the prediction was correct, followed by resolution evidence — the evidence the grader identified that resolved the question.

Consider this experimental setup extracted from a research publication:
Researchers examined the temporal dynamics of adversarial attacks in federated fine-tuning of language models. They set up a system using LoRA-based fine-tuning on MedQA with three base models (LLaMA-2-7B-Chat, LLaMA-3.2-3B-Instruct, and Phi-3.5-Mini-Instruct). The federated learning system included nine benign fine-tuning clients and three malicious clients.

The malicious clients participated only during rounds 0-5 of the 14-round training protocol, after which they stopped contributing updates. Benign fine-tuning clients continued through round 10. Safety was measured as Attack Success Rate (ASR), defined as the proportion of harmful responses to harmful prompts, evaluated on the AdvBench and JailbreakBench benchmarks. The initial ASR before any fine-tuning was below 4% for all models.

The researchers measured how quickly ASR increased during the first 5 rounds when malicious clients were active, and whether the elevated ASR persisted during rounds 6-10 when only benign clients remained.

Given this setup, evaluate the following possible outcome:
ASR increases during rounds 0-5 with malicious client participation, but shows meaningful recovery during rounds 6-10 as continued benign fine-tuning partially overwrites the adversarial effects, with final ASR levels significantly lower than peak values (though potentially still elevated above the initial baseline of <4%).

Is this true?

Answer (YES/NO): NO